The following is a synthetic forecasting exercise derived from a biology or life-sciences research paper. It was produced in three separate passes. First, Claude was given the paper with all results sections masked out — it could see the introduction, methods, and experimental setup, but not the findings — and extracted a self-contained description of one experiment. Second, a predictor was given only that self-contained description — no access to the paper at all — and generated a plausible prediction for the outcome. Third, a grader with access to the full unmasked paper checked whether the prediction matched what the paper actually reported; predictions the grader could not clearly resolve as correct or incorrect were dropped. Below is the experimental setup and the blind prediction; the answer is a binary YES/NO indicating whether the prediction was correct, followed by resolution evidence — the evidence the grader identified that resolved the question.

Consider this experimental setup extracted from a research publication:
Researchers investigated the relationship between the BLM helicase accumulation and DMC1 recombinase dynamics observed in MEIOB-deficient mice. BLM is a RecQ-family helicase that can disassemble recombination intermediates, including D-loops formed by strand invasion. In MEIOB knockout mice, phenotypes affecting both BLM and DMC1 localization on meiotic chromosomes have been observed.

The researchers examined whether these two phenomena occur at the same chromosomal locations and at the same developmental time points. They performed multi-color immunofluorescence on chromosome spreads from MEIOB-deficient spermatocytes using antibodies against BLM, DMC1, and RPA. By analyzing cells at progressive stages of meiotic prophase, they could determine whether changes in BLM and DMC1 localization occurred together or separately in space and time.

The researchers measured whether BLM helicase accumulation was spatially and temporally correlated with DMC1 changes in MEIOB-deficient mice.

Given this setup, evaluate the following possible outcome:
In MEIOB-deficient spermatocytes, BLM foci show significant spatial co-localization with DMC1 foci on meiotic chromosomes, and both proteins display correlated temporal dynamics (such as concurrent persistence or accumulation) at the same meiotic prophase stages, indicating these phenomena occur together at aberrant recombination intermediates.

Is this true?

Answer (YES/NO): NO